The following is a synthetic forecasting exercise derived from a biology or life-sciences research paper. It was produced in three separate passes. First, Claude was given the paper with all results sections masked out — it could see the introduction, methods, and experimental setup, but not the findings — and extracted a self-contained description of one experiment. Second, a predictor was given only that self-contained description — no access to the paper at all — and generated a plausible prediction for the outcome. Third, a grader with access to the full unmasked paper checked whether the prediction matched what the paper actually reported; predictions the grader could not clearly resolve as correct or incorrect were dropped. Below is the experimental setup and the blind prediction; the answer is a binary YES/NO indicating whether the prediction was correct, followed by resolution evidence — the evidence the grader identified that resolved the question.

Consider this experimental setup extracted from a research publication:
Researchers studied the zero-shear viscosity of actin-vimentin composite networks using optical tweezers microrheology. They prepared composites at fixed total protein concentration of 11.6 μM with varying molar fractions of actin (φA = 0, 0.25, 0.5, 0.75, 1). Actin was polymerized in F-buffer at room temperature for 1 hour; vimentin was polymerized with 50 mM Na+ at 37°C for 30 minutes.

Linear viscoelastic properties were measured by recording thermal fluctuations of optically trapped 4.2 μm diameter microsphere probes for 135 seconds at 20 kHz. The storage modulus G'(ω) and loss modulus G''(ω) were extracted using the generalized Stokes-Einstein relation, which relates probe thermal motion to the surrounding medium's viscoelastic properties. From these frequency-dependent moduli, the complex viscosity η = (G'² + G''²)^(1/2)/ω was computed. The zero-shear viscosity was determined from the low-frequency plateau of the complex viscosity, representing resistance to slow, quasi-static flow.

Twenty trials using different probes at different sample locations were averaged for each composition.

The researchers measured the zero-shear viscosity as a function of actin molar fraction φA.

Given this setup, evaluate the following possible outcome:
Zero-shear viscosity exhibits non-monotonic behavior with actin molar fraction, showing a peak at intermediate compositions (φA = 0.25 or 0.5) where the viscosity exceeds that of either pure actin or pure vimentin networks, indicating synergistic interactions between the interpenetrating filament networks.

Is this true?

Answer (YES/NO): NO